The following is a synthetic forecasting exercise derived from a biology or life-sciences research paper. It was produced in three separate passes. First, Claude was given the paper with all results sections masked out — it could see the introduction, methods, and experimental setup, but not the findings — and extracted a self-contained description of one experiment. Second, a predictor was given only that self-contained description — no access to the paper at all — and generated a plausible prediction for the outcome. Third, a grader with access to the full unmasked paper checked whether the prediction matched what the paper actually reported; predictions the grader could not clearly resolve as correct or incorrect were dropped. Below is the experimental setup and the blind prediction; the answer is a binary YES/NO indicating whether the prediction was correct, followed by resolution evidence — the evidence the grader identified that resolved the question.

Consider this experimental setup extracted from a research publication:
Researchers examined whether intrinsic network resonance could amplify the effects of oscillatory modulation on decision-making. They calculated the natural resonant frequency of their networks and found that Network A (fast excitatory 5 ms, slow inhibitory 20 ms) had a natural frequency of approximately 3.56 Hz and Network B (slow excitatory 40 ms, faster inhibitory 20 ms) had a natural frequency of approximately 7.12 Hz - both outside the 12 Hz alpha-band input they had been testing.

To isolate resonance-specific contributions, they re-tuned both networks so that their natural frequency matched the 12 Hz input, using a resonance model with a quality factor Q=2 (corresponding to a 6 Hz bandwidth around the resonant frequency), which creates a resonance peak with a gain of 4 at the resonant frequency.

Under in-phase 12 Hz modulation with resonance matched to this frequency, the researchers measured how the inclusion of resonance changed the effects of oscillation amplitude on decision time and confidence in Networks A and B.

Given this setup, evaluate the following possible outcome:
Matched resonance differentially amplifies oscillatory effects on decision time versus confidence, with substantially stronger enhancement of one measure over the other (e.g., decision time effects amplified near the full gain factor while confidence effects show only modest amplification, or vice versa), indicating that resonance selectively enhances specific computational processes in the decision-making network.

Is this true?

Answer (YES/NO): NO